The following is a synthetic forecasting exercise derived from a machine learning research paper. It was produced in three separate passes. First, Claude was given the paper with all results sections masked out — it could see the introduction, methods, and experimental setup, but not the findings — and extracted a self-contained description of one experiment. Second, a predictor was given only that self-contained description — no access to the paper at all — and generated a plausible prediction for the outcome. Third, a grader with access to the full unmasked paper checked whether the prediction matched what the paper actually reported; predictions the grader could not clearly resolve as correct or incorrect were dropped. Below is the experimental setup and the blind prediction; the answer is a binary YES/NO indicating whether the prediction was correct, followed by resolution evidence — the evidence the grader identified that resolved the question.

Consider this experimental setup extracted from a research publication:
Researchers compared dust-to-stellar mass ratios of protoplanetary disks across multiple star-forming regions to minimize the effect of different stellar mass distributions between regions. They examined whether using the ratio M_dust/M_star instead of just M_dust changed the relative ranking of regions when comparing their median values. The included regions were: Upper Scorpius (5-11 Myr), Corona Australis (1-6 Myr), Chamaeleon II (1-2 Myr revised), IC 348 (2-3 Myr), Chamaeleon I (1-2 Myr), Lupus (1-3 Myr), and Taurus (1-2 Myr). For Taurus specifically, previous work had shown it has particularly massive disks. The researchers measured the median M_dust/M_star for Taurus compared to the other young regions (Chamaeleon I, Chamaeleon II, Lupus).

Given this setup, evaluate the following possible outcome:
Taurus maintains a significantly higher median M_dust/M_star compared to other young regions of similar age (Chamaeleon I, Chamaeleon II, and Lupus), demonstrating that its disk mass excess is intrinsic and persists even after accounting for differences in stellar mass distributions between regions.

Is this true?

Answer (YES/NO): NO